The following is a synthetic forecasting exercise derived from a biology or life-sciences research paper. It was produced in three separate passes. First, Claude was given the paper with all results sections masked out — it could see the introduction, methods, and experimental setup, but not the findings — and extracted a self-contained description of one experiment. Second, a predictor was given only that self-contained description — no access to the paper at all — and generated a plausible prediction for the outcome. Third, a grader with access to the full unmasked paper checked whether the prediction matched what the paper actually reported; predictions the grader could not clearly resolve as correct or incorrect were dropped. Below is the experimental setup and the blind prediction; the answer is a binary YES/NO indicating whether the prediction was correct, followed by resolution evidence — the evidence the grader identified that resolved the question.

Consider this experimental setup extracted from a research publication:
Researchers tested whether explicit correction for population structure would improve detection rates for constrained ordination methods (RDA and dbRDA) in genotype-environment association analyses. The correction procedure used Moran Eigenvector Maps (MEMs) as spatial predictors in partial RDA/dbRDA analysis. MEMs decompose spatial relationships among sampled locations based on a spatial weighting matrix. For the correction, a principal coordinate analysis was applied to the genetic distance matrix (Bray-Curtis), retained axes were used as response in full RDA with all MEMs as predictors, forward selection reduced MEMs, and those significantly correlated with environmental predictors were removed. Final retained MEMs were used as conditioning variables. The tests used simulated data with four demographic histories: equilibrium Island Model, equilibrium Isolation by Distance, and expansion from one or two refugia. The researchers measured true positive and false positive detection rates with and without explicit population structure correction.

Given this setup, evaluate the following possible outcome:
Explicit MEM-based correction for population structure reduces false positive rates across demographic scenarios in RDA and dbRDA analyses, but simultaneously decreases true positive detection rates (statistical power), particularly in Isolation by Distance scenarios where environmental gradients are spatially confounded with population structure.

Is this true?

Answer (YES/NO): NO